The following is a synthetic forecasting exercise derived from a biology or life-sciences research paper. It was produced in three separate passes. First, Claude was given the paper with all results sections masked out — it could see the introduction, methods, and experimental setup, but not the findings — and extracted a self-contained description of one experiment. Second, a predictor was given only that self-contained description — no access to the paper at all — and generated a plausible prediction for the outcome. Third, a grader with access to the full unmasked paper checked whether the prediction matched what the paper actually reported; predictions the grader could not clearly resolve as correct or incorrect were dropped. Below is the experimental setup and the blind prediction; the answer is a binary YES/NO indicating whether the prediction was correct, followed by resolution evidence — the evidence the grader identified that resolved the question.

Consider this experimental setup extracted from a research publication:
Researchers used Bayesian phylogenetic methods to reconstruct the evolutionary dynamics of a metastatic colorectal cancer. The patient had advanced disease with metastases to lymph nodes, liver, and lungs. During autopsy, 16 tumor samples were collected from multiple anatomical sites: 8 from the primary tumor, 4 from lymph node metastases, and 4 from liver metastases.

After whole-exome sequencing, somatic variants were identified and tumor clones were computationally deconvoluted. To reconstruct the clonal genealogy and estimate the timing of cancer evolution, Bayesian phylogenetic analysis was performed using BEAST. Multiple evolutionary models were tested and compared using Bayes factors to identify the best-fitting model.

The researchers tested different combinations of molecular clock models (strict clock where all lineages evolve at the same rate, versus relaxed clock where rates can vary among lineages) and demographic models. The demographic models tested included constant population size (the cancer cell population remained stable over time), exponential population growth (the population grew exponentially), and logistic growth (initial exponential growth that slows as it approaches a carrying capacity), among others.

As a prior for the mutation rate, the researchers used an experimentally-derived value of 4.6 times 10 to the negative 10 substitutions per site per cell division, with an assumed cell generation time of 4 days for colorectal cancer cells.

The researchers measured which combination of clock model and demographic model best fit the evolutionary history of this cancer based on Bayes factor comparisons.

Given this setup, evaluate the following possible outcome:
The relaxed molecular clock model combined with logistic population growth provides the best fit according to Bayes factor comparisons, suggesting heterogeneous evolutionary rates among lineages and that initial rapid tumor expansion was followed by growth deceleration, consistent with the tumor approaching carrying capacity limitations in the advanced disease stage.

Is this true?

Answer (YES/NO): NO